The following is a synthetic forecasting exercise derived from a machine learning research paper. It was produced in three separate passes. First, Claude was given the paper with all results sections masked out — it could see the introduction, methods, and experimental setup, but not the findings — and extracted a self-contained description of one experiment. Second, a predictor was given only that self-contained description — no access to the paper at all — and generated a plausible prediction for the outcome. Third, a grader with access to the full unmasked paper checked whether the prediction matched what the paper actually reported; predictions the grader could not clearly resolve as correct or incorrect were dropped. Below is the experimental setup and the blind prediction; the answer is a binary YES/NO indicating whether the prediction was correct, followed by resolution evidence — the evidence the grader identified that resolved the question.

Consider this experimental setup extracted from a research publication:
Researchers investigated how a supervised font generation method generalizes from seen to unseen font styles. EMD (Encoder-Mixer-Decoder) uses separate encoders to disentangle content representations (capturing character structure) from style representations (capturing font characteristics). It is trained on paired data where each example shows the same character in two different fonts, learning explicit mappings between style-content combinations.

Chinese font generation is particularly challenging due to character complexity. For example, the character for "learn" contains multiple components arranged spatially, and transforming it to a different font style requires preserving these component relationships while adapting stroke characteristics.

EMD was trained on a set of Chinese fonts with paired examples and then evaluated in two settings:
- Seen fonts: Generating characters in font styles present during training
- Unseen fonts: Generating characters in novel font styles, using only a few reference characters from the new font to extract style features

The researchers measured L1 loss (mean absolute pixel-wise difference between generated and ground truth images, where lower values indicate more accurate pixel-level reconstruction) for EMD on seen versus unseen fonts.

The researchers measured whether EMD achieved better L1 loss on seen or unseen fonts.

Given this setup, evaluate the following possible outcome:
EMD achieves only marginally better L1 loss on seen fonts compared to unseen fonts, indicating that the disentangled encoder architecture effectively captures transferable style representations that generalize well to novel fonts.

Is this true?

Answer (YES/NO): NO